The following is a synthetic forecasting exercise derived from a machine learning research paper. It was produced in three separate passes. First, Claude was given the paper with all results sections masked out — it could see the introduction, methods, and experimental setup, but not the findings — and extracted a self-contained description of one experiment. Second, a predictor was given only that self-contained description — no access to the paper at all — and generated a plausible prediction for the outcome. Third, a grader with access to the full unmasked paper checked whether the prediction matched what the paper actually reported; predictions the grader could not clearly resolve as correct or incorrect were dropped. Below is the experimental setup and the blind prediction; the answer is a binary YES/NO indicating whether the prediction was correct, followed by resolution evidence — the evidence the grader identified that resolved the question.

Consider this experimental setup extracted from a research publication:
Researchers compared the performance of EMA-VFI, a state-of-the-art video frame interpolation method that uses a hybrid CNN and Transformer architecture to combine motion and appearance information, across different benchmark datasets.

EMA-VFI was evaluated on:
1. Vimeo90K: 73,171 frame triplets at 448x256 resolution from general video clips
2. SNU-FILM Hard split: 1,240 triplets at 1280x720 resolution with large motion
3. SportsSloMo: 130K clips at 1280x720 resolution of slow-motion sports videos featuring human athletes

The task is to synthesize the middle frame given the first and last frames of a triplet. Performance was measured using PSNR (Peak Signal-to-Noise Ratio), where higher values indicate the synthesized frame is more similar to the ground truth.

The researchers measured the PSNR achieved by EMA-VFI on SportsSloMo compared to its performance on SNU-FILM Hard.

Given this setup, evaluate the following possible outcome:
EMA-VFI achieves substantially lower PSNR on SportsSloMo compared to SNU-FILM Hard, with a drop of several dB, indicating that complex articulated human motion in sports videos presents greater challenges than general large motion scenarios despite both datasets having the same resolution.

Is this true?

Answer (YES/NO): NO